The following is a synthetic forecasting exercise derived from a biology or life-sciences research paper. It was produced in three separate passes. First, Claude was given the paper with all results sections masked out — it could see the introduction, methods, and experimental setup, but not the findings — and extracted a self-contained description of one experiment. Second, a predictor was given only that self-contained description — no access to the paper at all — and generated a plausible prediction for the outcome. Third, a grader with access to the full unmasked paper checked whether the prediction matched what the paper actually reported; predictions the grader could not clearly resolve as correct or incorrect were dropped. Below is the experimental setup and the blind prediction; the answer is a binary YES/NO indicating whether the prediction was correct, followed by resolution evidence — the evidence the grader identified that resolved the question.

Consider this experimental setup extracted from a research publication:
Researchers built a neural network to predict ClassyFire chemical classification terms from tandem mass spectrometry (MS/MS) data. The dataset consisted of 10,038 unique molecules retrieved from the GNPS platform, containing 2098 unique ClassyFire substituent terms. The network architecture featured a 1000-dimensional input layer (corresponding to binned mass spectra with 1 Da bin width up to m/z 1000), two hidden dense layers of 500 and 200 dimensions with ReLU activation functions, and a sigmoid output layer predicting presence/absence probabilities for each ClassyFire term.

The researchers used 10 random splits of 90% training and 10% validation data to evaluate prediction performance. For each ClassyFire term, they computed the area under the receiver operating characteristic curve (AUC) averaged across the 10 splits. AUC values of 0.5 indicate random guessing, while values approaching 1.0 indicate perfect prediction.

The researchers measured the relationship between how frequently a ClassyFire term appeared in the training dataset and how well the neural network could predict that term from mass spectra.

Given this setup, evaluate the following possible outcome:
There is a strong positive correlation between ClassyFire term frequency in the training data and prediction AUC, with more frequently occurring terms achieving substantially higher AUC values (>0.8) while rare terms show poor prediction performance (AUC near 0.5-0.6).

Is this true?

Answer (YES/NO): NO